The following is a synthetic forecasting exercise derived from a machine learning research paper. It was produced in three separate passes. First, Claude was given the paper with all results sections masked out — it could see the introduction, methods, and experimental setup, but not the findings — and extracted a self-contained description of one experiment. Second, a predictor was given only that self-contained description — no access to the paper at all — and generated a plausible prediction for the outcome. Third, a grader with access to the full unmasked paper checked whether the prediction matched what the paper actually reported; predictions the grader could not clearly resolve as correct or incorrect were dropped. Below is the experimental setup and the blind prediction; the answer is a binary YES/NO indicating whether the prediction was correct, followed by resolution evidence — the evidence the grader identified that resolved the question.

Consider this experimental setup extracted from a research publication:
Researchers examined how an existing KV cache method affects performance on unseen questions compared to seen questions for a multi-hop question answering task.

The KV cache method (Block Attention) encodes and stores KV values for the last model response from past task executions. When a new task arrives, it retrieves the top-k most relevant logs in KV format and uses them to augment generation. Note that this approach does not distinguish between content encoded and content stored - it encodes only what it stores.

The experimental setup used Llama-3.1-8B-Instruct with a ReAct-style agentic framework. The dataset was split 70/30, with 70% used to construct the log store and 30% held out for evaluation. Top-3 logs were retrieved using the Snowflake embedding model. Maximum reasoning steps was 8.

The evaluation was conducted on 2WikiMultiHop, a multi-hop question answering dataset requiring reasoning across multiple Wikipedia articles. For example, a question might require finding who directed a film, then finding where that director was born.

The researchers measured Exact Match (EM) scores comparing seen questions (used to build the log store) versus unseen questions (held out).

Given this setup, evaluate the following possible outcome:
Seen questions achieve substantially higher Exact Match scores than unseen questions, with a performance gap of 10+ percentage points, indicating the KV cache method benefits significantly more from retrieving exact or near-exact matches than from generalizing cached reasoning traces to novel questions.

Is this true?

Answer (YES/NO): NO